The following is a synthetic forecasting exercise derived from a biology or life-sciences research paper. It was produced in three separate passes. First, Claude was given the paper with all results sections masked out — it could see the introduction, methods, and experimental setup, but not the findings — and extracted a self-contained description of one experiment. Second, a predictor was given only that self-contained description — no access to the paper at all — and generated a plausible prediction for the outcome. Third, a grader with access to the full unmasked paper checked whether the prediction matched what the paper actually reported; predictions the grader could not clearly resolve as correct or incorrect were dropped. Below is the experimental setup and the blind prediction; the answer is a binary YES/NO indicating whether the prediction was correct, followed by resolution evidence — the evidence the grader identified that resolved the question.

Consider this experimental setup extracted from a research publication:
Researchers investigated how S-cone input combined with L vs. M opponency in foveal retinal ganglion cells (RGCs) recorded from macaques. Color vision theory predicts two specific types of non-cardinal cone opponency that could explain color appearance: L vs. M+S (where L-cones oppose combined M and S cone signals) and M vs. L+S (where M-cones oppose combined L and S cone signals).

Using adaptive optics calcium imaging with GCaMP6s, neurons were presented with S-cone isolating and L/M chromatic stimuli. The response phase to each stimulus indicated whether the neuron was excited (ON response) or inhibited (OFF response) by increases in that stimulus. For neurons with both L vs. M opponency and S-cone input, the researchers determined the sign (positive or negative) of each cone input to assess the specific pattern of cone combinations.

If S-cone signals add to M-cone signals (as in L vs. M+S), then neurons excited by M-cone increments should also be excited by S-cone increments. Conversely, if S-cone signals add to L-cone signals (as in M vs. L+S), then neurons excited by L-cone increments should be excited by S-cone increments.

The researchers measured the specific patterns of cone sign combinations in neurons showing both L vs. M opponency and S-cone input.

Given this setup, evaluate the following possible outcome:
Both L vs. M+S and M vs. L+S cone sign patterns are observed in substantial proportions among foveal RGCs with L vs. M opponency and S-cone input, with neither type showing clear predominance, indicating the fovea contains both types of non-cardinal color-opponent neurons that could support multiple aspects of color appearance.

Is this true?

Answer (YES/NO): NO